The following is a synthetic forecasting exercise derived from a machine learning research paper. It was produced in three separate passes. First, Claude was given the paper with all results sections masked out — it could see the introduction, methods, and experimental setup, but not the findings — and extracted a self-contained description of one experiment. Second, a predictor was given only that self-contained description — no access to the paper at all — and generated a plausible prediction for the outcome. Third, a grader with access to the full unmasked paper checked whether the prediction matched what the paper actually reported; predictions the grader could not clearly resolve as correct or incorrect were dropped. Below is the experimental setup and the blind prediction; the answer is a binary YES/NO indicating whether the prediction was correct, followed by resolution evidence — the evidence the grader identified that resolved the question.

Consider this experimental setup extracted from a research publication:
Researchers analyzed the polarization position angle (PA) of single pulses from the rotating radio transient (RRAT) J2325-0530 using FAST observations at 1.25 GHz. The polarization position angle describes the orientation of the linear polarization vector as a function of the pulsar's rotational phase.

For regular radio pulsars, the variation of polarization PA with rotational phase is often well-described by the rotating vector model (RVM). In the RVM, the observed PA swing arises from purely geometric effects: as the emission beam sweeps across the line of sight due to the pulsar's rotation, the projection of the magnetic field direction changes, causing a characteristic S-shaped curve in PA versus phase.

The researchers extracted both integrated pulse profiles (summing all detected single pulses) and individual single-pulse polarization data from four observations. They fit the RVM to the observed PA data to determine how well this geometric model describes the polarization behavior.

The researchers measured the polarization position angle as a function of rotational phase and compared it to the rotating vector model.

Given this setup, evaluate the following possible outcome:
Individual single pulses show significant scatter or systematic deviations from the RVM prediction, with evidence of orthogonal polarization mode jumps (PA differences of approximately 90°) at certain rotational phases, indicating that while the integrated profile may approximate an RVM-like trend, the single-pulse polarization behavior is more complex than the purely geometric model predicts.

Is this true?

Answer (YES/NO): YES